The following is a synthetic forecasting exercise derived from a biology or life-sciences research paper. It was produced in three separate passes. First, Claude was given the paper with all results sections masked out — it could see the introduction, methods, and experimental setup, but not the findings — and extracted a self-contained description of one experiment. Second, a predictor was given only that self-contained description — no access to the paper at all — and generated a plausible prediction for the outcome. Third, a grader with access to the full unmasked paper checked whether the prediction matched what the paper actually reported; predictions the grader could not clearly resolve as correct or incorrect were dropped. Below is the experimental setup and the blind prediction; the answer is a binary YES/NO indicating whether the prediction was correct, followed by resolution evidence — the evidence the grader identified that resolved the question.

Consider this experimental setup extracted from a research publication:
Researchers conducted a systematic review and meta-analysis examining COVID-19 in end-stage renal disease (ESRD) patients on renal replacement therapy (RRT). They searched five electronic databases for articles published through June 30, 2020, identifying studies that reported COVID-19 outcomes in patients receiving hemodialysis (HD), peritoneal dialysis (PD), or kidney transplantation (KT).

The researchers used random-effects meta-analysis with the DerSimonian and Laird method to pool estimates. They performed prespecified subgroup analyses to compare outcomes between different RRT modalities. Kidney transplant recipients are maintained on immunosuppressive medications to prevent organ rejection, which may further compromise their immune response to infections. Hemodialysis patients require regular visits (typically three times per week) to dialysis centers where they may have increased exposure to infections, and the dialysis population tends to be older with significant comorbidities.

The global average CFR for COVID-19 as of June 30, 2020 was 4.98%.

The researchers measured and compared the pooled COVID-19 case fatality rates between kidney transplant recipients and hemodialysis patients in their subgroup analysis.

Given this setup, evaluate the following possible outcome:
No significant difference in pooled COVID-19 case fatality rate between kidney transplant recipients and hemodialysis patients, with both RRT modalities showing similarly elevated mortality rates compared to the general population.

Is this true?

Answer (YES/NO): YES